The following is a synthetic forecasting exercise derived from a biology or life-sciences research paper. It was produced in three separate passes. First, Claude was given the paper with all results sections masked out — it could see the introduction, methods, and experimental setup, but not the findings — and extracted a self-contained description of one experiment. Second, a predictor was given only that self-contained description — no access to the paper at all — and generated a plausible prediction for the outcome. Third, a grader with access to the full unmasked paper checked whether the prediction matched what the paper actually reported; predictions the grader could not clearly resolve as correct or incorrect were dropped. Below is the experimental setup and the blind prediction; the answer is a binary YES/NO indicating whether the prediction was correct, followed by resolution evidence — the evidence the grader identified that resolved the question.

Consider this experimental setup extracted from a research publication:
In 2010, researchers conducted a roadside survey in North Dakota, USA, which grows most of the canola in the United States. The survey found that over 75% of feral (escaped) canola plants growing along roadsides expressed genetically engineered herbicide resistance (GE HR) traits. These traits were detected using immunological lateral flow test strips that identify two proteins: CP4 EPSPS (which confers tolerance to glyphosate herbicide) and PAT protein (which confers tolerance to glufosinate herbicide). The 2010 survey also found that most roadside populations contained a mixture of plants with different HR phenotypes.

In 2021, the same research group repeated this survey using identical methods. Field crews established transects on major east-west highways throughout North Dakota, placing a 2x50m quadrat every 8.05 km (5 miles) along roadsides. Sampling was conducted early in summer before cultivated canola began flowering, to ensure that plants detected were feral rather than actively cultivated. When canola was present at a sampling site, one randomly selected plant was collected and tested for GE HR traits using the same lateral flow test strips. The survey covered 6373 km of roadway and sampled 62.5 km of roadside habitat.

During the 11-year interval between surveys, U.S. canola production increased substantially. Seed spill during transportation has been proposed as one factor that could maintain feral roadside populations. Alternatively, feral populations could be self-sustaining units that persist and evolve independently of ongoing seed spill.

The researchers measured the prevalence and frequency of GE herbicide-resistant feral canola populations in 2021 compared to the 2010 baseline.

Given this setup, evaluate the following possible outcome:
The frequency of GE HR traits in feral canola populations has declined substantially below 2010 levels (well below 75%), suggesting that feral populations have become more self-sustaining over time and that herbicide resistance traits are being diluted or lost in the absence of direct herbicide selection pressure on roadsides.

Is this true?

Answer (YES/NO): NO